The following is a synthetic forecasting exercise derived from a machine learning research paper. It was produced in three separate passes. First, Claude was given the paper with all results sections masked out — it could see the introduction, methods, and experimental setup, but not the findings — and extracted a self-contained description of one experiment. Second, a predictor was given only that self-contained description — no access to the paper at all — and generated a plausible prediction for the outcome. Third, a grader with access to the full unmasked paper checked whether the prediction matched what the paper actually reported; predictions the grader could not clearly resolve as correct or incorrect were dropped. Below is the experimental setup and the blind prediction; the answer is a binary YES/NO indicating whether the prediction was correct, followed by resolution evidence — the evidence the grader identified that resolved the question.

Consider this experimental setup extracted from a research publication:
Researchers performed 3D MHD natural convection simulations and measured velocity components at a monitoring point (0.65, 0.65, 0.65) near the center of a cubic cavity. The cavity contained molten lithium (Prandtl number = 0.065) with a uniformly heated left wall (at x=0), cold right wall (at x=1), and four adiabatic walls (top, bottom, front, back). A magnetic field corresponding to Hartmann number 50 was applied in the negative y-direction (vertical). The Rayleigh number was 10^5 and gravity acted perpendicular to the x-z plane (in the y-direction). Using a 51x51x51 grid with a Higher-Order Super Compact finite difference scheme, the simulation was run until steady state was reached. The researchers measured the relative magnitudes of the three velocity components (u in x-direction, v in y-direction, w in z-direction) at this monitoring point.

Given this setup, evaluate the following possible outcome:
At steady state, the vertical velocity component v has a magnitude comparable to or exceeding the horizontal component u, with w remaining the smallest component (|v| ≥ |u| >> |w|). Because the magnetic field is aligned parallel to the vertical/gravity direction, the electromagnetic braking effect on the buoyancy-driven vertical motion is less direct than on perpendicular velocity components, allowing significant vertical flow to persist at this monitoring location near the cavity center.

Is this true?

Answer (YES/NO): YES